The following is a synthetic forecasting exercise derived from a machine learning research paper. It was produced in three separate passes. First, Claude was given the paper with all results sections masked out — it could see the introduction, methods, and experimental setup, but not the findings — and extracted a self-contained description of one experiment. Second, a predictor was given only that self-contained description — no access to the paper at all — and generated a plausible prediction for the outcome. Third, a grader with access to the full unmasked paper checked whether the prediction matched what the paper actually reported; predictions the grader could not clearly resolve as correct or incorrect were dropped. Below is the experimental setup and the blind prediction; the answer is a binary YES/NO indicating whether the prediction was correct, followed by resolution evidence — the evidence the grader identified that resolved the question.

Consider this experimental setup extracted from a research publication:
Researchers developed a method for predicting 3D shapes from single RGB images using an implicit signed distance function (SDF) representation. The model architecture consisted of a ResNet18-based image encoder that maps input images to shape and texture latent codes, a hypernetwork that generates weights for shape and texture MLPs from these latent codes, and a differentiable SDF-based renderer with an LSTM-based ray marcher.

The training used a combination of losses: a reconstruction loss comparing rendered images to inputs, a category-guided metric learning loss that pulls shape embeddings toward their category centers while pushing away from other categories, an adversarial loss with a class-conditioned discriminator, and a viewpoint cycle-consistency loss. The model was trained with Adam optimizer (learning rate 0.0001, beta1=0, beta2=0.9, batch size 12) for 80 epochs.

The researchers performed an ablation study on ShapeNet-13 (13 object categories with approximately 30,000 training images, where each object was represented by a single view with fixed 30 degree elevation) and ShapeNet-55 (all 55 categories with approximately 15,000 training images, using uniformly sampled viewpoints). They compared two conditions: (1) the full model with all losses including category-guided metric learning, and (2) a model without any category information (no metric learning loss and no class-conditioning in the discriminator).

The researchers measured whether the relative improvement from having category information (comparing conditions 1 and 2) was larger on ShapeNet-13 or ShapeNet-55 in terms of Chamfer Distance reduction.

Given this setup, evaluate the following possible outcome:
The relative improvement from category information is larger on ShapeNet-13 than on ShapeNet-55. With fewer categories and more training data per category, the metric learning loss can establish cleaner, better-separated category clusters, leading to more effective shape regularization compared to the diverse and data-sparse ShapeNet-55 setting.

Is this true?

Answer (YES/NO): NO